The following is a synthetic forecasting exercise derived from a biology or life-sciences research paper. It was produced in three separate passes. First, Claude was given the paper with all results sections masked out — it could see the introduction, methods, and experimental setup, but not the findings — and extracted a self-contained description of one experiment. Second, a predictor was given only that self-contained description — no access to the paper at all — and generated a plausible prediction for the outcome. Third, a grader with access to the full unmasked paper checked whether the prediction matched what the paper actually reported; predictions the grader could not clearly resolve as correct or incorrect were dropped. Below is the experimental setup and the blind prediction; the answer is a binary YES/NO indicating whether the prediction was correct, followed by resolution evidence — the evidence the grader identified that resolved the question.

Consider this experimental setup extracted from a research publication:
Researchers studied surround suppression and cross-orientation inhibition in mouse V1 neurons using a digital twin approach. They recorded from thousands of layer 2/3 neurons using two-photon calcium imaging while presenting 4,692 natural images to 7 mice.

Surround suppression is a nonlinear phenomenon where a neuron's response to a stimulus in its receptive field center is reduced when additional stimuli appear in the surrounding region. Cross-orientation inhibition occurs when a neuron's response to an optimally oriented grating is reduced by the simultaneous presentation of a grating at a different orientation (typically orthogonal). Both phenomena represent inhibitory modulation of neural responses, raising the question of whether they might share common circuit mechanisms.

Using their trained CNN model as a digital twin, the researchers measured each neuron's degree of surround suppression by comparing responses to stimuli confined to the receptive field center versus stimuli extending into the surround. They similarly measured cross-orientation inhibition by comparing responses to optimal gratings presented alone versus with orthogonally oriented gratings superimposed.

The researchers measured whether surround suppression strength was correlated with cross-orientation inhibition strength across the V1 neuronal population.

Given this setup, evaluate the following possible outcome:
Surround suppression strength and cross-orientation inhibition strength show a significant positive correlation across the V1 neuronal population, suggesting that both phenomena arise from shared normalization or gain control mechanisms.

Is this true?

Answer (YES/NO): NO